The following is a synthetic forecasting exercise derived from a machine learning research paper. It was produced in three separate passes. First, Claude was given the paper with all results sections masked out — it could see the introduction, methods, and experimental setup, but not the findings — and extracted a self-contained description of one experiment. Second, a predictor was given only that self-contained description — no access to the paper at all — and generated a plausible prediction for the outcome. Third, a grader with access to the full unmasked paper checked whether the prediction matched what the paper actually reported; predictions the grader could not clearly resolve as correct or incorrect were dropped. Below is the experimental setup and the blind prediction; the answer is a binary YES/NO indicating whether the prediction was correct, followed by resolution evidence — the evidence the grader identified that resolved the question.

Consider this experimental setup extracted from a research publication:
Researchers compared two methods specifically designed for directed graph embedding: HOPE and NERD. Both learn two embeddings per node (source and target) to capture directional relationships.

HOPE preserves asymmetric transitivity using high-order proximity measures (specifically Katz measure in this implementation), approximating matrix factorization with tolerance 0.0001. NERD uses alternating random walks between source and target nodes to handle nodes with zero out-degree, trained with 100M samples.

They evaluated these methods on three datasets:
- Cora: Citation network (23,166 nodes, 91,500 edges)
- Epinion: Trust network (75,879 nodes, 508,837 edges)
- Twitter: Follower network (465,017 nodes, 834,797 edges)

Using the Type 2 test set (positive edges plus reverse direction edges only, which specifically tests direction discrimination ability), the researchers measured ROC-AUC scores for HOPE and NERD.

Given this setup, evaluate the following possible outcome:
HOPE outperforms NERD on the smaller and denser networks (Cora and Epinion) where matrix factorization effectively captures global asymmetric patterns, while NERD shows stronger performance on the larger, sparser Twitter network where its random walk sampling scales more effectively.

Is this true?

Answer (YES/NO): YES